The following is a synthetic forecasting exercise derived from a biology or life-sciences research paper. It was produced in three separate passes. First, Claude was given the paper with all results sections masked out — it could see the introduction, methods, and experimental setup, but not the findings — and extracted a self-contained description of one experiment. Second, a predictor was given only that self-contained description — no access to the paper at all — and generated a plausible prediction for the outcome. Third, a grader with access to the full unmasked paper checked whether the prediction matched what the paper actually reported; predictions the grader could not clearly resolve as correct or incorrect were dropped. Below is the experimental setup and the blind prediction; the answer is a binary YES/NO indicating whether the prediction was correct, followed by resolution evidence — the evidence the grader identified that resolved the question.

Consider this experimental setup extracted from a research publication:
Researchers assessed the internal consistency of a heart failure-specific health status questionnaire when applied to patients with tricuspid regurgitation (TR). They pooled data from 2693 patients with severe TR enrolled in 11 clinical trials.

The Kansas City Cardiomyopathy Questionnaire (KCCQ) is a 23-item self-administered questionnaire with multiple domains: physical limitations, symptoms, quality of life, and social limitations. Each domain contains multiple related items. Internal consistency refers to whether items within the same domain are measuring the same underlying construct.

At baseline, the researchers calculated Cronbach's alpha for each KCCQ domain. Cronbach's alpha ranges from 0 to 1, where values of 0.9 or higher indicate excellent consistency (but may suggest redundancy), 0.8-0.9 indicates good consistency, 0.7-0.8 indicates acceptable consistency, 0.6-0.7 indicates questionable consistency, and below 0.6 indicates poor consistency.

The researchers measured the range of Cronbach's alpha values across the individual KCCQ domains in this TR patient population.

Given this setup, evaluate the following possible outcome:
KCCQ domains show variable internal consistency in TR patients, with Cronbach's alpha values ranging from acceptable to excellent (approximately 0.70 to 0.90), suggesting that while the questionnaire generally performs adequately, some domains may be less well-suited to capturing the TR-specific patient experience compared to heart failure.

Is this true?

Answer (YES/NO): NO